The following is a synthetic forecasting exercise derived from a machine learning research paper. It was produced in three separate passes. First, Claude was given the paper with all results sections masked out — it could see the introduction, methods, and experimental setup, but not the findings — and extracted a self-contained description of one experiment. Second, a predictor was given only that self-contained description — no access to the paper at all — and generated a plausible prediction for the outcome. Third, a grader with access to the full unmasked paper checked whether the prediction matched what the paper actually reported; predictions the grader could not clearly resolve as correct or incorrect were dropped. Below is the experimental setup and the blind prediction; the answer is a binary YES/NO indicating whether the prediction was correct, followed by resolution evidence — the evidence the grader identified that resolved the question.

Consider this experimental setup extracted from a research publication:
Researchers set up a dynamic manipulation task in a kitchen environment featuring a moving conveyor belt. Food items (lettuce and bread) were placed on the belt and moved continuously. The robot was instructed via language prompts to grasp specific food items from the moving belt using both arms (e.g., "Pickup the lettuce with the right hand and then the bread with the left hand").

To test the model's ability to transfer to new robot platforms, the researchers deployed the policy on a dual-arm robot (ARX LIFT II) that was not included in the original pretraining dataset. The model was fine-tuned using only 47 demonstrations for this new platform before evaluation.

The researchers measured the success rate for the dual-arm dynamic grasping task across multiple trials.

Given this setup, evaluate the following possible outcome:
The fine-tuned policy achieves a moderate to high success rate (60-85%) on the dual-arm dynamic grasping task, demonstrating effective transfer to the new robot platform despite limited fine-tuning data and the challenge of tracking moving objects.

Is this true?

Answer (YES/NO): YES